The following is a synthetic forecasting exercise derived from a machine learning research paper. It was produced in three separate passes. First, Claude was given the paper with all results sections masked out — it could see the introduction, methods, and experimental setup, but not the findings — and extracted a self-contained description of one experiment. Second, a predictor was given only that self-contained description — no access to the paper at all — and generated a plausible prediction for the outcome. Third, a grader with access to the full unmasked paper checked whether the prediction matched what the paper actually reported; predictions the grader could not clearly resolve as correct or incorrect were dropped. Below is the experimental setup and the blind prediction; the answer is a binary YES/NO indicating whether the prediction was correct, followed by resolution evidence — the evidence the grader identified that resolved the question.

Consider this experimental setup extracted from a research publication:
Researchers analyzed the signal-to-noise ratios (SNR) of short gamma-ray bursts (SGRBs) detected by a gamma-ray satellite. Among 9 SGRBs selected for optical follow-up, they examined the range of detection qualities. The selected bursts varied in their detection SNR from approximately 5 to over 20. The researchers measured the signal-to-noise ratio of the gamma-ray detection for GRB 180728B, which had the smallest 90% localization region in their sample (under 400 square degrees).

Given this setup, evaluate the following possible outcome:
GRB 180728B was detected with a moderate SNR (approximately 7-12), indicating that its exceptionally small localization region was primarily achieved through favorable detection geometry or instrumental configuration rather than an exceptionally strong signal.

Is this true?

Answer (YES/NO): NO